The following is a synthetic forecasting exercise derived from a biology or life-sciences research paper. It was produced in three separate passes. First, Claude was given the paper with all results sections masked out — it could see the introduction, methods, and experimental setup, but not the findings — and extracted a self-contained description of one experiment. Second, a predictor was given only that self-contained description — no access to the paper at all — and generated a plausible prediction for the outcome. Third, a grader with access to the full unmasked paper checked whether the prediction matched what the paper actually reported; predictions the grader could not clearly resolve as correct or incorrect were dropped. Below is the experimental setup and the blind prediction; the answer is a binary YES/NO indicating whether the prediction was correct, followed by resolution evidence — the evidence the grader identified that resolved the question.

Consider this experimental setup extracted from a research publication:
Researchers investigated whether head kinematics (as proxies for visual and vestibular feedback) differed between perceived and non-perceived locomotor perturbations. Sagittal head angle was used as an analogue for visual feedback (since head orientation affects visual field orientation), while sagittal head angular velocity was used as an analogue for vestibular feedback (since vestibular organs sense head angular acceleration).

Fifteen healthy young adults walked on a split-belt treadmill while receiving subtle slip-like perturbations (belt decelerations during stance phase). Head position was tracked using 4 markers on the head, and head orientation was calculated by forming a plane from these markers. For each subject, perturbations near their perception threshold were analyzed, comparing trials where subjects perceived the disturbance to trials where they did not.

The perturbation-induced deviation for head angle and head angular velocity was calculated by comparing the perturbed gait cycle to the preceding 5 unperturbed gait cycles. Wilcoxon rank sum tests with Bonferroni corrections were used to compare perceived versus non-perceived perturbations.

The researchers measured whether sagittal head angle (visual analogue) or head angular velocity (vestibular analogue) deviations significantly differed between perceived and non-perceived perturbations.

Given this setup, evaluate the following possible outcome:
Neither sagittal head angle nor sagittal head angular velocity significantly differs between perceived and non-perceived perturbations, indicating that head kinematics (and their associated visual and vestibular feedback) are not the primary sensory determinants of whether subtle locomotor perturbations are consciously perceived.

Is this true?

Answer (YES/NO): YES